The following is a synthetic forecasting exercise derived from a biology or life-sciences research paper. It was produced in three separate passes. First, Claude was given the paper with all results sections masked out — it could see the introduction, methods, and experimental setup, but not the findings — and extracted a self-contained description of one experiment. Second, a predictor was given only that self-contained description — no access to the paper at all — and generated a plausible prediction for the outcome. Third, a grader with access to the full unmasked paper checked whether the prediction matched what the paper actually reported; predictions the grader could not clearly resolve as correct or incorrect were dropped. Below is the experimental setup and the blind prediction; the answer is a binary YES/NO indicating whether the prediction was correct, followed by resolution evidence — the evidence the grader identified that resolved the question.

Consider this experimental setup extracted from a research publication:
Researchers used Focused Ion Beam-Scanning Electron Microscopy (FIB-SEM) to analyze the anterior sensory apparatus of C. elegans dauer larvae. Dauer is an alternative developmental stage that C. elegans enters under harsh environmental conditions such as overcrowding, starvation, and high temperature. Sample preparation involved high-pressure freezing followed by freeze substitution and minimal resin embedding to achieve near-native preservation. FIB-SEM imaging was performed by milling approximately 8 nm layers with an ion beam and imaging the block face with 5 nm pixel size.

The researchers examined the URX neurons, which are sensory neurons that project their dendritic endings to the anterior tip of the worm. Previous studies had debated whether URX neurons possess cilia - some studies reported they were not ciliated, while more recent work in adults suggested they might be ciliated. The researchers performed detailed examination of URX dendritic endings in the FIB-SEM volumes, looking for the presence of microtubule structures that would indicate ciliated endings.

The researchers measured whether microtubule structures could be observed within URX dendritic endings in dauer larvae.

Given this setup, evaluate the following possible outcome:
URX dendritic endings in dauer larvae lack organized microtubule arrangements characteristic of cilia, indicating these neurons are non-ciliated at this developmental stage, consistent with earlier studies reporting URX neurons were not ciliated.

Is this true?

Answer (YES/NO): NO